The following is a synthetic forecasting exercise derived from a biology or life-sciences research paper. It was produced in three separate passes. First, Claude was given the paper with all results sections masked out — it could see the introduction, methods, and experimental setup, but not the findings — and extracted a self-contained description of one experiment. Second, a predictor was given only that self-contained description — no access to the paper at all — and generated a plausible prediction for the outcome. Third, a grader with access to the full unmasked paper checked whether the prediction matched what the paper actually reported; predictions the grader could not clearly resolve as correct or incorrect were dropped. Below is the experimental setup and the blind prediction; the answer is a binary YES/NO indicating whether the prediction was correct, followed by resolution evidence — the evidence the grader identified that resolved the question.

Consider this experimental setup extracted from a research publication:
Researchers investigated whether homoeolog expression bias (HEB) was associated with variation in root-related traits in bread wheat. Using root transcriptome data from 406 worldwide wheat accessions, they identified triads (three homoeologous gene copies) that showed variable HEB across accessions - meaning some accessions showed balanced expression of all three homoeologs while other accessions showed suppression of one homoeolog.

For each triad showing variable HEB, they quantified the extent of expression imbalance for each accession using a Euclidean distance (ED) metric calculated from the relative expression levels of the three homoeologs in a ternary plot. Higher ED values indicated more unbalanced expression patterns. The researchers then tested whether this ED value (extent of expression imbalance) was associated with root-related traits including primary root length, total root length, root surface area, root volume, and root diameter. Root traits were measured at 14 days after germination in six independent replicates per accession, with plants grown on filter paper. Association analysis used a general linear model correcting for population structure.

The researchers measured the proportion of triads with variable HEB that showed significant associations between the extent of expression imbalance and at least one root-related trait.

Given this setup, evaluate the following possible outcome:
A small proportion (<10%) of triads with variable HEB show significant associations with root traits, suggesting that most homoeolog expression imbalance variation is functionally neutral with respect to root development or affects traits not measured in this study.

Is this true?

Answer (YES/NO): NO